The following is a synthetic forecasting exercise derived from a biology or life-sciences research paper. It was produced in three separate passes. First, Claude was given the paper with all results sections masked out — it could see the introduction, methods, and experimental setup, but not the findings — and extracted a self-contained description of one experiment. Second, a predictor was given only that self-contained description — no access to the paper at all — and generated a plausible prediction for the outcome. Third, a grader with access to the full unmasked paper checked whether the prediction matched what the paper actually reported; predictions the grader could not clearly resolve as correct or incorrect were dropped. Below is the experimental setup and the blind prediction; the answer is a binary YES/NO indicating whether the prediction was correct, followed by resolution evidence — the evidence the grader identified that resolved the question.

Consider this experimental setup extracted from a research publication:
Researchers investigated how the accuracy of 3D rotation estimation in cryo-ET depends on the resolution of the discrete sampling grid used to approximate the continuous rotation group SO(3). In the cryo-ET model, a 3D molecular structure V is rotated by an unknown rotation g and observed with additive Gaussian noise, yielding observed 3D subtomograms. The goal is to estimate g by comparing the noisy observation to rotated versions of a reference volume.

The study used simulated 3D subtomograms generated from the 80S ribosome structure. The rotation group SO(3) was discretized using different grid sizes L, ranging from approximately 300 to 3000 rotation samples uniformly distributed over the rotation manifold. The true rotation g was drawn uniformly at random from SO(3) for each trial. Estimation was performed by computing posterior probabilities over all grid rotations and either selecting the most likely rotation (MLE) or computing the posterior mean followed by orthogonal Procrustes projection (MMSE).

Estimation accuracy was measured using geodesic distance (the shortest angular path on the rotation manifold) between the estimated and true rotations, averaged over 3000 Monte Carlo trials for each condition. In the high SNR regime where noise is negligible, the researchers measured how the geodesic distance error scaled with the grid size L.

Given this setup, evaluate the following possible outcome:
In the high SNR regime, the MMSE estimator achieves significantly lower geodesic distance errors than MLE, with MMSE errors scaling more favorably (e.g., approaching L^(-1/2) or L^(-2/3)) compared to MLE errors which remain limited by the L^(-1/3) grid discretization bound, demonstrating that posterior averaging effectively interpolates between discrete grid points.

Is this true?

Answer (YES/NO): NO